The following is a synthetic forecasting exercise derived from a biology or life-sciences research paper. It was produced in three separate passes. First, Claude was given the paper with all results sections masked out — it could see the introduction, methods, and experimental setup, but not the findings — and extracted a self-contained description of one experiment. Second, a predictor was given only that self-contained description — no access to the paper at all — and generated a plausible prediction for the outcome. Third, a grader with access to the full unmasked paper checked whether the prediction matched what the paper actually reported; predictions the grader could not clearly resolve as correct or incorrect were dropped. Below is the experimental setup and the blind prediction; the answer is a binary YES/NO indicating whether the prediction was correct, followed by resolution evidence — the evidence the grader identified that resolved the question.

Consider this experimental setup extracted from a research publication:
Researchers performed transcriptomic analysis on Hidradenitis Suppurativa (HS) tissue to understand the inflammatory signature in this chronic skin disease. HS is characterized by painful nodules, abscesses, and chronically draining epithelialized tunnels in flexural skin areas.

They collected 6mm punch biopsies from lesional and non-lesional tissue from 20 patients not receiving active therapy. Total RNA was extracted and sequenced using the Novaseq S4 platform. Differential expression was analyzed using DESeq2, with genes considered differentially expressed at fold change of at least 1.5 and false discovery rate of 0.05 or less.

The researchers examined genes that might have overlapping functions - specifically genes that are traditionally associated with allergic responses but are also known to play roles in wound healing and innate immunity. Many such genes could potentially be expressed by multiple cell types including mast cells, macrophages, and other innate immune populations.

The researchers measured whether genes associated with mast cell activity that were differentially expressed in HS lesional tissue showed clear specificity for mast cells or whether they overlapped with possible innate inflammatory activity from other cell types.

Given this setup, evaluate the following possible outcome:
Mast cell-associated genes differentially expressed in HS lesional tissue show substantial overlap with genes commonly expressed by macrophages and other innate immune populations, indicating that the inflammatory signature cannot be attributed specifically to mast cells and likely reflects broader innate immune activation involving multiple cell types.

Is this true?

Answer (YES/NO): YES